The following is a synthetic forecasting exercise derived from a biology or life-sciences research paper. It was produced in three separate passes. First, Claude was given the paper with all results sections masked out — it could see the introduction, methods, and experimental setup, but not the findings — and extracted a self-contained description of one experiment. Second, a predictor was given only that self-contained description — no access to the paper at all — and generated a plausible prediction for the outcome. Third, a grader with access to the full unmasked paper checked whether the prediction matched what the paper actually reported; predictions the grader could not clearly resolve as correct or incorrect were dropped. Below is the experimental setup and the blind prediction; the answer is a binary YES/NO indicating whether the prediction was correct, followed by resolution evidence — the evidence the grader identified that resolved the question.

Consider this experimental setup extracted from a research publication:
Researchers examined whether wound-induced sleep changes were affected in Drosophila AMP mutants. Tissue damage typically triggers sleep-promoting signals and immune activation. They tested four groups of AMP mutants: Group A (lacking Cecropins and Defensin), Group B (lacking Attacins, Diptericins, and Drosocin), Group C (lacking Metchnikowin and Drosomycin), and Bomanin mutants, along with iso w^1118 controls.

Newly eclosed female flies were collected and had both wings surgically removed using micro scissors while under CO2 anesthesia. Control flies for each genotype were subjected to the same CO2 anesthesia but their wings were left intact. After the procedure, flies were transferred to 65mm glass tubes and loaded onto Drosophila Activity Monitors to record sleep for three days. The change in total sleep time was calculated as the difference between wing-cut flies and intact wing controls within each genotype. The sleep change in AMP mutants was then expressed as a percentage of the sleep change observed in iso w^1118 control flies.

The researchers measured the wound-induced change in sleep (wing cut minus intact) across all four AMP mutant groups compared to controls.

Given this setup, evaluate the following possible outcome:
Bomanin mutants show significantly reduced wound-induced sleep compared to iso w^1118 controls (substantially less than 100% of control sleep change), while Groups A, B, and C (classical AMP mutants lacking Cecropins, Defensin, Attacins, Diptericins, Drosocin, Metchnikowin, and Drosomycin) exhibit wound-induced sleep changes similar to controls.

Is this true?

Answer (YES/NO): NO